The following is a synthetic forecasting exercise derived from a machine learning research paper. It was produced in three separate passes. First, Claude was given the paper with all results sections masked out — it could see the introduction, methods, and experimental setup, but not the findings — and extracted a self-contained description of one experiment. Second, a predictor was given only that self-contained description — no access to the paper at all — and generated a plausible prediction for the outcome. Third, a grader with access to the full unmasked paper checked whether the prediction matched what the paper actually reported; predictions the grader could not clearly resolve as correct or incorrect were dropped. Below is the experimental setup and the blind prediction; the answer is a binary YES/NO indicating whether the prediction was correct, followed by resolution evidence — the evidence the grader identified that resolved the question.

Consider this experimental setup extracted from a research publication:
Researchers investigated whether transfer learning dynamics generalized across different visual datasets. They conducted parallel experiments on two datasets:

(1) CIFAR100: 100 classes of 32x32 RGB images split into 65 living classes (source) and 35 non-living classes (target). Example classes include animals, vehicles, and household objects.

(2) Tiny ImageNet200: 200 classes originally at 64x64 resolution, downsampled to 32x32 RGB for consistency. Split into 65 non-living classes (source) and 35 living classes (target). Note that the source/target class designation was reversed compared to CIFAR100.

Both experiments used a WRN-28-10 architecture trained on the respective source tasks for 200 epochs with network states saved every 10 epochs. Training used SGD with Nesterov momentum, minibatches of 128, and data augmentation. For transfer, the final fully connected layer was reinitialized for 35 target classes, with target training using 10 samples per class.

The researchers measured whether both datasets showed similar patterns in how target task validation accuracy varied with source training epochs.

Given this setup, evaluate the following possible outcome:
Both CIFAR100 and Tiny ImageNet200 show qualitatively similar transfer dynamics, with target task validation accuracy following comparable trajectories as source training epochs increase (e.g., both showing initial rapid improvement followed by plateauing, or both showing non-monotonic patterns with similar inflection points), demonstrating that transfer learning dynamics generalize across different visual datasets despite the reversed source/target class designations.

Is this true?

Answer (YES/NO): YES